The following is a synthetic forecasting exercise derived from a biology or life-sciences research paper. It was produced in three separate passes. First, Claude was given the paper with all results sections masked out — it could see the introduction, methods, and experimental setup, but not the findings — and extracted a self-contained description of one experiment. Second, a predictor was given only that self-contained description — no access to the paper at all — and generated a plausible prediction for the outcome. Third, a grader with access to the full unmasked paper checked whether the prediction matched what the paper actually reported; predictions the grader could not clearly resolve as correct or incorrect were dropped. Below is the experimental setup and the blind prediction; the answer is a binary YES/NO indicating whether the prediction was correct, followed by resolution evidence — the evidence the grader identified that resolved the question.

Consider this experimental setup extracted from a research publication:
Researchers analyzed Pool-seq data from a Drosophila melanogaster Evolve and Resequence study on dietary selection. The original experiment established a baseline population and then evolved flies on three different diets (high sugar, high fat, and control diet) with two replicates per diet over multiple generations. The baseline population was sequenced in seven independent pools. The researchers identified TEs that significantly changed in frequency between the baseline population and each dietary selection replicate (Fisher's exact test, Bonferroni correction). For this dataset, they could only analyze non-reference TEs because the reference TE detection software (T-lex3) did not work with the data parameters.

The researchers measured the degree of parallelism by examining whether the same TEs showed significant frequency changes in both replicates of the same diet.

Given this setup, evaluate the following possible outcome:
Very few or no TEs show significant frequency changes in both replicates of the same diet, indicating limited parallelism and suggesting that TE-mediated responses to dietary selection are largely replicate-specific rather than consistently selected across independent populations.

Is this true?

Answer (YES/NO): YES